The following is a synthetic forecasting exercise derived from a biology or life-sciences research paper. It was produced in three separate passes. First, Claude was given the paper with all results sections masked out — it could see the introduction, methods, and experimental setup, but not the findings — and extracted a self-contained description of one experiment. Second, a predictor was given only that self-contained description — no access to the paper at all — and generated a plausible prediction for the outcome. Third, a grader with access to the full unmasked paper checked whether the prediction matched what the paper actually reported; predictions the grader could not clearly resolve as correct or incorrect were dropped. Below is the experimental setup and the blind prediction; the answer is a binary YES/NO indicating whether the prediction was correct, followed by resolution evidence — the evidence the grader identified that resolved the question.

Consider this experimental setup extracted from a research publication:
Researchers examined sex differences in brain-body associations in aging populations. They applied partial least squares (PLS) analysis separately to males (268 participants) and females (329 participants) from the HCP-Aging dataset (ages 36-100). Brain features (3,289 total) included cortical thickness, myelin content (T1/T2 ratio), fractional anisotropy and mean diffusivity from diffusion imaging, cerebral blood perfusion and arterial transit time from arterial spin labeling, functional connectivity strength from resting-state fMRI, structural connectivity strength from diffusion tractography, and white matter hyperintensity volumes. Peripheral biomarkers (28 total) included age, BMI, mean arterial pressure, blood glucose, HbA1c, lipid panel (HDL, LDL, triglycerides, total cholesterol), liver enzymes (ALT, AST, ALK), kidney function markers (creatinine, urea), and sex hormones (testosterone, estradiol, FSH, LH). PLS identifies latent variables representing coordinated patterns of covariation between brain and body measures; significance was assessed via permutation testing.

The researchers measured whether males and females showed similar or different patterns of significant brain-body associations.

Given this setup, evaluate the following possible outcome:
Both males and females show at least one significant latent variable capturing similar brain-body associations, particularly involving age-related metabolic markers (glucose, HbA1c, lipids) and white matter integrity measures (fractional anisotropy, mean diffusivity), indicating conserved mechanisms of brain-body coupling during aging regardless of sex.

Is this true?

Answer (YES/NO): YES